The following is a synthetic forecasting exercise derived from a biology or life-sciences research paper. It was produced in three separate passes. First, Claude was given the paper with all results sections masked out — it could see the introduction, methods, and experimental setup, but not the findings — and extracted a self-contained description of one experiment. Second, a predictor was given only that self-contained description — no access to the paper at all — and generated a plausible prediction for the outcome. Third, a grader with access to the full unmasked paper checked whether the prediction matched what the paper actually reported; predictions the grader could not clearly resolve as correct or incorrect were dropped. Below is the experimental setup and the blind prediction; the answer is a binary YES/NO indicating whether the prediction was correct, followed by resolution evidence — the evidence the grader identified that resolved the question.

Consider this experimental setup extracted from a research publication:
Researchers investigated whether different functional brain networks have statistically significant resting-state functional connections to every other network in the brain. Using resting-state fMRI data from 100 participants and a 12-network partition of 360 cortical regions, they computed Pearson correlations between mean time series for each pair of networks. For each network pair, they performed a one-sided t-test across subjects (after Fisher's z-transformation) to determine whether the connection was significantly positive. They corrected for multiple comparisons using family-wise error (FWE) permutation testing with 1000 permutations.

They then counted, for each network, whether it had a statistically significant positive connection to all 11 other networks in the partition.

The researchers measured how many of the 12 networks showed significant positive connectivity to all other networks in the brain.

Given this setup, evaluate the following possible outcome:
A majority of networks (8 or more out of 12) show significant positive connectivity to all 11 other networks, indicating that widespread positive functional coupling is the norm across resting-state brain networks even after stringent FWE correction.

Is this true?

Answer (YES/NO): YES